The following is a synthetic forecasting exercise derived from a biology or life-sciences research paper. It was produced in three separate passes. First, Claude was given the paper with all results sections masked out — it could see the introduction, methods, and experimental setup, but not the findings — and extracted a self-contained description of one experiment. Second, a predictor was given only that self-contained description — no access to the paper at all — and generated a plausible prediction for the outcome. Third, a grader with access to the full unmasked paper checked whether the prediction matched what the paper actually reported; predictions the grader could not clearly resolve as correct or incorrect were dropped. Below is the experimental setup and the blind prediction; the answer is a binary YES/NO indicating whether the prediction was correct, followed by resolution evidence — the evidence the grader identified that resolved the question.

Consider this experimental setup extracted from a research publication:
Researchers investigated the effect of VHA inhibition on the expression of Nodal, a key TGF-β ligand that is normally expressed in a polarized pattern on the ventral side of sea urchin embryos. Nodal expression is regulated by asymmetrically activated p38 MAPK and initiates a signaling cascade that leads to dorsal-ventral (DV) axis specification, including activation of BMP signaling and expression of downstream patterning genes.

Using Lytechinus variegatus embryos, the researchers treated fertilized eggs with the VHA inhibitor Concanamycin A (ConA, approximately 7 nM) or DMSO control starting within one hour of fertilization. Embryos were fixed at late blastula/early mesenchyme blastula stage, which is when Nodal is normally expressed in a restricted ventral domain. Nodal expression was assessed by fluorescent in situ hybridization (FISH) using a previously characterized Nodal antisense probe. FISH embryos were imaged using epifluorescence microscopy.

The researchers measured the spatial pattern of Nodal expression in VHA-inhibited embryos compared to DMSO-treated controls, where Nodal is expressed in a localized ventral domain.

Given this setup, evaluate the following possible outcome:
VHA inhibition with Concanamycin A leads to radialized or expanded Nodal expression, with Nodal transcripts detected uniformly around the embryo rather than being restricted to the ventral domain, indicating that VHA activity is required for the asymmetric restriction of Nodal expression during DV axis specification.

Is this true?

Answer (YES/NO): YES